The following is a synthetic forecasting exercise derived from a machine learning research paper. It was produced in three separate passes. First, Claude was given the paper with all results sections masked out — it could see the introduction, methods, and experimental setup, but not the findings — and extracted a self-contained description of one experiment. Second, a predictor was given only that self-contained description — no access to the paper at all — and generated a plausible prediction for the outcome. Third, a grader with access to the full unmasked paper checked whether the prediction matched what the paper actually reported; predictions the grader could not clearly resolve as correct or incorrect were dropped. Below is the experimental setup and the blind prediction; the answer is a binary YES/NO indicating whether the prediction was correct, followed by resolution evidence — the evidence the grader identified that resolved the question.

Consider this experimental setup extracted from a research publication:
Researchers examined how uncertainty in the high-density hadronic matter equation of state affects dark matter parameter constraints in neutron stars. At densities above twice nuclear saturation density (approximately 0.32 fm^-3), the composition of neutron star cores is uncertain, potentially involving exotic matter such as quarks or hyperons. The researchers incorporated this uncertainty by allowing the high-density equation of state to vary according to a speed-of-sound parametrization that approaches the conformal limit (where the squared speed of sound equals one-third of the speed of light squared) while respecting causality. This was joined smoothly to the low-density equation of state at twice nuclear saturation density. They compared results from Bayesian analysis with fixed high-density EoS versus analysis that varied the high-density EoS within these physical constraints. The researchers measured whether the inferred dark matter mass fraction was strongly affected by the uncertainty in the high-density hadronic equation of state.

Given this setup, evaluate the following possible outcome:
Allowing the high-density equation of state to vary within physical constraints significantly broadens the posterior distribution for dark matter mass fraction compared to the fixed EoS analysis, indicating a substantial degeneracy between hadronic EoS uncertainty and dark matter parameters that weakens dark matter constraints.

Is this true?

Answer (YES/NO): NO